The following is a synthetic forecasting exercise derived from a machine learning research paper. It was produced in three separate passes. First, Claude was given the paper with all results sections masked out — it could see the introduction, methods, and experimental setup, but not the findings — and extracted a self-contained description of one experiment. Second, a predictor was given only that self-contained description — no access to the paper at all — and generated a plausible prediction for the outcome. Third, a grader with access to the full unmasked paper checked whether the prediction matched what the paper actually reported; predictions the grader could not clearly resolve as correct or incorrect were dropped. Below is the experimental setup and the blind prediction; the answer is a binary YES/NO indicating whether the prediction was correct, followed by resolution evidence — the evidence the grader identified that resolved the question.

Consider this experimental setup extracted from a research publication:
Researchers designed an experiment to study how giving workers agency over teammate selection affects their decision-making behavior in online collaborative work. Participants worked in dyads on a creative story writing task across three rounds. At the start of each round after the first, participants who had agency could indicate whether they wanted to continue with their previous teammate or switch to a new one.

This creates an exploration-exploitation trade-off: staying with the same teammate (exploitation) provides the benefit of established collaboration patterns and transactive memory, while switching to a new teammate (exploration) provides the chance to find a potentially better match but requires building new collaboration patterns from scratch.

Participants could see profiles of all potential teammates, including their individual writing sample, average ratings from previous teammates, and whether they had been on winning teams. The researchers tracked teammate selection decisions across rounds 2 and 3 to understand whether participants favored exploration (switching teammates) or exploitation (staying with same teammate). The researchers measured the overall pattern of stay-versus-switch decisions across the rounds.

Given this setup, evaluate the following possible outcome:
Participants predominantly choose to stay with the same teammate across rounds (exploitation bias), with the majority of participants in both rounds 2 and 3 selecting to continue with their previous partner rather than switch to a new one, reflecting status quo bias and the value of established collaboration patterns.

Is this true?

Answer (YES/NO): NO